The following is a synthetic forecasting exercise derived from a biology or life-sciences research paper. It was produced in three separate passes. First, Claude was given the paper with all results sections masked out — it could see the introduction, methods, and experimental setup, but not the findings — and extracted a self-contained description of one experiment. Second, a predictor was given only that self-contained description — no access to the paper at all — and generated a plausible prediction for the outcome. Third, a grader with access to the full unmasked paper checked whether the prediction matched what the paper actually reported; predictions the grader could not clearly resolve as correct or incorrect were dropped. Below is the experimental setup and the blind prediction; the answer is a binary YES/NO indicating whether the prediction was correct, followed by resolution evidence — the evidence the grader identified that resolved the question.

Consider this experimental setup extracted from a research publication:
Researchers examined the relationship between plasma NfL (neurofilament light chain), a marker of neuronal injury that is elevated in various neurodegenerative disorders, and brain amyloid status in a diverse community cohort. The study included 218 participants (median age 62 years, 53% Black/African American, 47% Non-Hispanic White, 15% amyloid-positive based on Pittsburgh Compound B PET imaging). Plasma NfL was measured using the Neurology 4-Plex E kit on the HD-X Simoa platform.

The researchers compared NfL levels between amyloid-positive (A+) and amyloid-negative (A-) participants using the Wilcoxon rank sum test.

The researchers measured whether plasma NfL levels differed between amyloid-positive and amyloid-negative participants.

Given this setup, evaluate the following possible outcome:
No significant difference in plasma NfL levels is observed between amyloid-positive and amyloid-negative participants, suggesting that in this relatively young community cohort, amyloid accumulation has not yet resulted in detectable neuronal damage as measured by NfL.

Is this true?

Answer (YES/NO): NO